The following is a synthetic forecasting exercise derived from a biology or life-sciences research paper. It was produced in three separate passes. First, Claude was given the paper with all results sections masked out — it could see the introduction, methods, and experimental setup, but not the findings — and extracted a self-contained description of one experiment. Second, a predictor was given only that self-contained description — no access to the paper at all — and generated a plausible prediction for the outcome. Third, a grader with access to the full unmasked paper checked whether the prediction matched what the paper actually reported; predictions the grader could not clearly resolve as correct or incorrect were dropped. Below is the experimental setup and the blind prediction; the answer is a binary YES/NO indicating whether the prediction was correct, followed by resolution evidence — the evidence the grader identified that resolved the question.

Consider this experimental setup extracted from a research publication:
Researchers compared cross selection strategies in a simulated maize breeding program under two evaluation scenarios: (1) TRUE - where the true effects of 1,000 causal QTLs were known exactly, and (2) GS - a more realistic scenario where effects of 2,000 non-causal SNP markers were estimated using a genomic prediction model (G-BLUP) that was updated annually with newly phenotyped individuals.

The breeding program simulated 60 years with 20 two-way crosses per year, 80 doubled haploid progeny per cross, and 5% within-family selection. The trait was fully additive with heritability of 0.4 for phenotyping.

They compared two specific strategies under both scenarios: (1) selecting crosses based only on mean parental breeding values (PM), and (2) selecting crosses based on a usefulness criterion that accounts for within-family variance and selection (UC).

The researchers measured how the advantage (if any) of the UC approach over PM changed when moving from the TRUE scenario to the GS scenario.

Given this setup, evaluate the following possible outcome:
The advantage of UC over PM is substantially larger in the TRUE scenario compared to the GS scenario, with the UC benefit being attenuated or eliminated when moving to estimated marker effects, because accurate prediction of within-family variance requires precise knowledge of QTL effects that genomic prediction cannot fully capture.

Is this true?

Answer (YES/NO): NO